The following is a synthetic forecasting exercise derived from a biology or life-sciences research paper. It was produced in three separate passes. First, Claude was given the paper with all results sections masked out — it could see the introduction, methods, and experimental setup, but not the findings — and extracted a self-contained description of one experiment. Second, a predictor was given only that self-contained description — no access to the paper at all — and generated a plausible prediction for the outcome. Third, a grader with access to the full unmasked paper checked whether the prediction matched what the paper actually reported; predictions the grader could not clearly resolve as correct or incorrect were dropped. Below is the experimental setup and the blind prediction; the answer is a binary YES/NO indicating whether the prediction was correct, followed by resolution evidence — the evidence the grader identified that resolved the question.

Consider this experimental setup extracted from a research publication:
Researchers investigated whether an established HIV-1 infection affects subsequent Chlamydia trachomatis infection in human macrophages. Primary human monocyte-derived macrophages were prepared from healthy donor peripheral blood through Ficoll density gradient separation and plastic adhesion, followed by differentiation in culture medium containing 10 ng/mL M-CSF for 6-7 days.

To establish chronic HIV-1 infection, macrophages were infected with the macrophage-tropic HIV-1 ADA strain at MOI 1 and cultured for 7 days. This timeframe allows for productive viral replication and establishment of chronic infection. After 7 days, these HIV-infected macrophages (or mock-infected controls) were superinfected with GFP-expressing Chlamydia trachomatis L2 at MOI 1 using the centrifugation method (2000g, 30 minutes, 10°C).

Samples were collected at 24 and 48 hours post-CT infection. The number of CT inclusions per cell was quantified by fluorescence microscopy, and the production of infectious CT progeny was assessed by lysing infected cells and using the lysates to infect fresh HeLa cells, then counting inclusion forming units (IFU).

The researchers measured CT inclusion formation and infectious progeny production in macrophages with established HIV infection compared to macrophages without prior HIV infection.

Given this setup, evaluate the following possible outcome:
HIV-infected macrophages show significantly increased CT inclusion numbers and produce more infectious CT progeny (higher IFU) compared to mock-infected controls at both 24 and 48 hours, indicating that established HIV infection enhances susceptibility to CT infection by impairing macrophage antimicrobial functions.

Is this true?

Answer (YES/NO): NO